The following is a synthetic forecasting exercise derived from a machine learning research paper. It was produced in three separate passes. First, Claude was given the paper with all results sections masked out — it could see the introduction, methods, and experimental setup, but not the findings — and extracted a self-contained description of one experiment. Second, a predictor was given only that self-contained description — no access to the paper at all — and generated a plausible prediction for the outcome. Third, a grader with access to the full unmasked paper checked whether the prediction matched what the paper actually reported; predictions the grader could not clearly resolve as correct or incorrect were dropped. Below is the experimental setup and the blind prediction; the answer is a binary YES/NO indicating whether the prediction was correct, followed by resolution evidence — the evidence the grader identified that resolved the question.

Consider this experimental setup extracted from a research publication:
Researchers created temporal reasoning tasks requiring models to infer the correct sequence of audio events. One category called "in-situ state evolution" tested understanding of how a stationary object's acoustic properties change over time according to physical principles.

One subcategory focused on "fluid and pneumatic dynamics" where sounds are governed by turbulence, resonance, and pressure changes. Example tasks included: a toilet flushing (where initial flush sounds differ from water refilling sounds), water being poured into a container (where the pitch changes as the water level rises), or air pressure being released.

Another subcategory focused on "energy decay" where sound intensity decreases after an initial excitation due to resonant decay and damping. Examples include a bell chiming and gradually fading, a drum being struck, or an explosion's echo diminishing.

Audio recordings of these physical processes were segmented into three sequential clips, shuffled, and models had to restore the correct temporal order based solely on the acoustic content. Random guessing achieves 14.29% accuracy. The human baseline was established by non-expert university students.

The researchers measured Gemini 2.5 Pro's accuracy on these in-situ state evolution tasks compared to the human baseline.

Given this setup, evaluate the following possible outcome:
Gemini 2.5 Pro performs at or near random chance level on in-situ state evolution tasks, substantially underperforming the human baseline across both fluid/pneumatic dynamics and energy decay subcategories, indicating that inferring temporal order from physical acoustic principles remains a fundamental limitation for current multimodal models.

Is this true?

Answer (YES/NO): NO